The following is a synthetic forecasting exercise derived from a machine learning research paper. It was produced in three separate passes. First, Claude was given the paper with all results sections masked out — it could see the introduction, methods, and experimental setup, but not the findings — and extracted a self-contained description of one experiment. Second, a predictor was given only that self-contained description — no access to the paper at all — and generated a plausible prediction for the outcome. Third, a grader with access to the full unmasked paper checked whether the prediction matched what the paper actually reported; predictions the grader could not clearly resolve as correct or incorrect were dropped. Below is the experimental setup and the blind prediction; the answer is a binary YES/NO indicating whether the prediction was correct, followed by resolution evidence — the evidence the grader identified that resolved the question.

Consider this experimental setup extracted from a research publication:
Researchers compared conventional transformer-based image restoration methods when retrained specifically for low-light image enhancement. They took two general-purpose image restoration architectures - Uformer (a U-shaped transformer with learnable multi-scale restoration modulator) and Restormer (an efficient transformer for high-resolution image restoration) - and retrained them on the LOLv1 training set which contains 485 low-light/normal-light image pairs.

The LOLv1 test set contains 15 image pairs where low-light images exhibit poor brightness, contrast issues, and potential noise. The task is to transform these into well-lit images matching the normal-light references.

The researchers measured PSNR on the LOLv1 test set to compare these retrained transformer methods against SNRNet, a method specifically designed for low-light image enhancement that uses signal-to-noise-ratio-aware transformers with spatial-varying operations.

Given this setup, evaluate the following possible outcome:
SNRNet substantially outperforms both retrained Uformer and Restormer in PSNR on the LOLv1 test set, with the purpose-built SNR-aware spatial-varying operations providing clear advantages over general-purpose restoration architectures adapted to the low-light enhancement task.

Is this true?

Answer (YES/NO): YES